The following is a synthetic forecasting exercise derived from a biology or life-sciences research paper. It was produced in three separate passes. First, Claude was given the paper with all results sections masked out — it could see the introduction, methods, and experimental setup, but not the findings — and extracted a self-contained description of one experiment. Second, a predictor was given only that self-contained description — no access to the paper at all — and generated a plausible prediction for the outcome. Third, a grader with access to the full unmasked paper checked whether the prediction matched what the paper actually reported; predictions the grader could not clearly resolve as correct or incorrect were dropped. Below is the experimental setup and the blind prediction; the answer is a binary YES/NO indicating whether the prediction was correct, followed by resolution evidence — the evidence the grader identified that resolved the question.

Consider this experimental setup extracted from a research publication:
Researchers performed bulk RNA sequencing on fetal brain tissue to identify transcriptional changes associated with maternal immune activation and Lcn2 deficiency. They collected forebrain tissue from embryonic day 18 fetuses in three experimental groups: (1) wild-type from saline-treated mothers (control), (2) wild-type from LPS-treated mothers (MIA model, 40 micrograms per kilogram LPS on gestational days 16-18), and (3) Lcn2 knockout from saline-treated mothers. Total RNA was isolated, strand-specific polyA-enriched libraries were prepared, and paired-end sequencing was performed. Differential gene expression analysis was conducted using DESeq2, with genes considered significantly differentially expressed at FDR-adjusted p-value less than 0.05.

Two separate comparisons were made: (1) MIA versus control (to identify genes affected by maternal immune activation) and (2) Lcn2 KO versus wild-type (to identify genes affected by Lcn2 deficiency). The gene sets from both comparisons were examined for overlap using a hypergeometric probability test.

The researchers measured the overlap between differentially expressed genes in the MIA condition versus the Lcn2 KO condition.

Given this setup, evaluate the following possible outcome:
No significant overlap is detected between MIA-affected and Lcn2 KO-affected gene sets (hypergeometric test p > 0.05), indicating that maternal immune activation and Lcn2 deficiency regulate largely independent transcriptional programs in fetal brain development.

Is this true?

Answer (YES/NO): NO